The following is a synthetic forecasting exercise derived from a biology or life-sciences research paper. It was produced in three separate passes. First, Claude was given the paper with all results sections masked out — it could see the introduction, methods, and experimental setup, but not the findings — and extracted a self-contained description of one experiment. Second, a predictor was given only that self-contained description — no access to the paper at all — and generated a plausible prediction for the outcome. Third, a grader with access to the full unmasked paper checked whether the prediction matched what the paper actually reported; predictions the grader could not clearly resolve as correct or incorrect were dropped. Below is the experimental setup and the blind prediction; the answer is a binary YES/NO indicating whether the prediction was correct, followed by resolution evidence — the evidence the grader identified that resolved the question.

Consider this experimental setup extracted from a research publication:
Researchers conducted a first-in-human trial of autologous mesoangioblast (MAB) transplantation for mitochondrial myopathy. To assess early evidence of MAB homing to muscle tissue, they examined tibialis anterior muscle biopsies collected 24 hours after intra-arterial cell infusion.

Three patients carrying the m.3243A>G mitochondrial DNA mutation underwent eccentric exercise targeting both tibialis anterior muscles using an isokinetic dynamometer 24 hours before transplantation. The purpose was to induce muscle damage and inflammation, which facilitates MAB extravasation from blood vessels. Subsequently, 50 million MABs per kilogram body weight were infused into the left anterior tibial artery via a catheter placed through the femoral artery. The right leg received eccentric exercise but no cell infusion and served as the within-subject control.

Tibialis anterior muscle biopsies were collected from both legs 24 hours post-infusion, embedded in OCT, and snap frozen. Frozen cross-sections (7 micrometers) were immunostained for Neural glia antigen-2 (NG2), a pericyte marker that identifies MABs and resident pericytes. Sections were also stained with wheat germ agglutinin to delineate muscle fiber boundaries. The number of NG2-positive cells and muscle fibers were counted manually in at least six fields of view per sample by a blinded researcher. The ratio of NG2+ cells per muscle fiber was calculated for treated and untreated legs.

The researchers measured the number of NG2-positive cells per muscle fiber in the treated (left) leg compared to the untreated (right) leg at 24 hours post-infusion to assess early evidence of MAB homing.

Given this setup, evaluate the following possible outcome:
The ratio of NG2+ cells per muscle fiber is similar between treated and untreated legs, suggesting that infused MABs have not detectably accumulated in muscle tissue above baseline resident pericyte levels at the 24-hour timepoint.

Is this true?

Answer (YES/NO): NO